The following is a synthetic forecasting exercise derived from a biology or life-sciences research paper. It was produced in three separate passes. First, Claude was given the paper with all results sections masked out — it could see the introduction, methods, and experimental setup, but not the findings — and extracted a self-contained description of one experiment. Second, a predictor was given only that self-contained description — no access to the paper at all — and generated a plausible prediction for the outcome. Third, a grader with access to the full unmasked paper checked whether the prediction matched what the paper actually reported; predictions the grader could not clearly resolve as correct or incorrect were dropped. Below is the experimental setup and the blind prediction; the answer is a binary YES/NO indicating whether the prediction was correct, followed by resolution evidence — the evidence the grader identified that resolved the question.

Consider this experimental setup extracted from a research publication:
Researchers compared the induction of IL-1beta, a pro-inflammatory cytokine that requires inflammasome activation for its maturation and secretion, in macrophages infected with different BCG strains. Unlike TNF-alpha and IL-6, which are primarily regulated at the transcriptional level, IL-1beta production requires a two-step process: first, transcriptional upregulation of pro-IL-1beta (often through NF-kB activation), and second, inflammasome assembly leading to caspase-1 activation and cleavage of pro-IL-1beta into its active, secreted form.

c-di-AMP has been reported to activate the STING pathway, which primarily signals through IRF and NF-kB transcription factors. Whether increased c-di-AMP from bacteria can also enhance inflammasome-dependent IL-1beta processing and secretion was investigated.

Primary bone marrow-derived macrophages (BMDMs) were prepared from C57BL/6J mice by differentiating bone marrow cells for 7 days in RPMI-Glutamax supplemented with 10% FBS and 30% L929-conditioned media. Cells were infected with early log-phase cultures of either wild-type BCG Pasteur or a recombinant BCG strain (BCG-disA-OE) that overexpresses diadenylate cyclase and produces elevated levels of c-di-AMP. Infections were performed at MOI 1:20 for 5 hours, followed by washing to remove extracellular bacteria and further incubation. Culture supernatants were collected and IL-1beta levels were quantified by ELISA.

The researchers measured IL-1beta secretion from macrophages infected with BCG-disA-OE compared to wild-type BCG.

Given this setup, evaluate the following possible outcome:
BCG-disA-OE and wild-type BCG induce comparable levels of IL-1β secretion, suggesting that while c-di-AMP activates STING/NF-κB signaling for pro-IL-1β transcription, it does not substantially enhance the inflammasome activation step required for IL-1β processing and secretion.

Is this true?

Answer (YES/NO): NO